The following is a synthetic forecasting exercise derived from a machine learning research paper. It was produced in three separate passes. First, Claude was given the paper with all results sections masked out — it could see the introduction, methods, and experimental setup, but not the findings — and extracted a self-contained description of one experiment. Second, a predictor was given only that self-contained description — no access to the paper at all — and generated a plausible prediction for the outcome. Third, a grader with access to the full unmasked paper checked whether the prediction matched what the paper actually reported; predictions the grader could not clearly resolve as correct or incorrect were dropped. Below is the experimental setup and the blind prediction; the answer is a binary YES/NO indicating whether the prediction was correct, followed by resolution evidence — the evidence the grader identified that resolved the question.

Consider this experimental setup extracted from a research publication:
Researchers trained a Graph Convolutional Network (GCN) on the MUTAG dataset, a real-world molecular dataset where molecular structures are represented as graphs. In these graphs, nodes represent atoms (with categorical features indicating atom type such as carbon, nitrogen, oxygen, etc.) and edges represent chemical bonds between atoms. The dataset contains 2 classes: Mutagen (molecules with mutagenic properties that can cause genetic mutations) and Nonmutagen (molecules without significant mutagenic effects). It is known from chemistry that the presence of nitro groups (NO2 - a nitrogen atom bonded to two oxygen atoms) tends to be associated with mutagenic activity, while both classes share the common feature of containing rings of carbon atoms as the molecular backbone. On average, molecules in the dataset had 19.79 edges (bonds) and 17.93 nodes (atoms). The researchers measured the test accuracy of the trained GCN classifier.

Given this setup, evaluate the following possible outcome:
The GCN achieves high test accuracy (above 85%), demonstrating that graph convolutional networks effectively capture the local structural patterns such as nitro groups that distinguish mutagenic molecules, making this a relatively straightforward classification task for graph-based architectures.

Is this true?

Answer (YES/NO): YES